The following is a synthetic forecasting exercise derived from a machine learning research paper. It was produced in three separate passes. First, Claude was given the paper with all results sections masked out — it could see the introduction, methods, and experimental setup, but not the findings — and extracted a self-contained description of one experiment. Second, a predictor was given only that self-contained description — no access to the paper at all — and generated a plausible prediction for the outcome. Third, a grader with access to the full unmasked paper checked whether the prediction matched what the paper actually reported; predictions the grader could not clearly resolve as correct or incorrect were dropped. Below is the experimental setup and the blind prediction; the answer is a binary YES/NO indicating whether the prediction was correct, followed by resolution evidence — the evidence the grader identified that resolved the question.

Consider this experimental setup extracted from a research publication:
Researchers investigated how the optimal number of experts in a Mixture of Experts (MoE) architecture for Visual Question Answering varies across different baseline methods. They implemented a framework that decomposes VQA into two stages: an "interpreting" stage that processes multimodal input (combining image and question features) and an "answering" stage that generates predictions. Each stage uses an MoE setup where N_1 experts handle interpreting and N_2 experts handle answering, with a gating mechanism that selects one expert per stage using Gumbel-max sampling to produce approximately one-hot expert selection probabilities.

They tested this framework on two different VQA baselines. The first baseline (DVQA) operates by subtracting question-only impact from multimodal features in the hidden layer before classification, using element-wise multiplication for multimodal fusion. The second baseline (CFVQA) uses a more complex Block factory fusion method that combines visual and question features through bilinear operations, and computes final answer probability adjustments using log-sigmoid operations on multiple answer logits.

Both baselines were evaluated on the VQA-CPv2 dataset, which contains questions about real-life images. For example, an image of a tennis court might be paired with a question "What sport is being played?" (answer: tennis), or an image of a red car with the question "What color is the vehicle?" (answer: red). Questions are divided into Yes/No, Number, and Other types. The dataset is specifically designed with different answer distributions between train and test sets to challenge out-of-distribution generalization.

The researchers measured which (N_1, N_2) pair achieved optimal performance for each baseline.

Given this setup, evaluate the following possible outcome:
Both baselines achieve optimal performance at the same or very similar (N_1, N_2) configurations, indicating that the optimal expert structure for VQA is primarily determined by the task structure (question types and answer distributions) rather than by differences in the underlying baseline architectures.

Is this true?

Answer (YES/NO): NO